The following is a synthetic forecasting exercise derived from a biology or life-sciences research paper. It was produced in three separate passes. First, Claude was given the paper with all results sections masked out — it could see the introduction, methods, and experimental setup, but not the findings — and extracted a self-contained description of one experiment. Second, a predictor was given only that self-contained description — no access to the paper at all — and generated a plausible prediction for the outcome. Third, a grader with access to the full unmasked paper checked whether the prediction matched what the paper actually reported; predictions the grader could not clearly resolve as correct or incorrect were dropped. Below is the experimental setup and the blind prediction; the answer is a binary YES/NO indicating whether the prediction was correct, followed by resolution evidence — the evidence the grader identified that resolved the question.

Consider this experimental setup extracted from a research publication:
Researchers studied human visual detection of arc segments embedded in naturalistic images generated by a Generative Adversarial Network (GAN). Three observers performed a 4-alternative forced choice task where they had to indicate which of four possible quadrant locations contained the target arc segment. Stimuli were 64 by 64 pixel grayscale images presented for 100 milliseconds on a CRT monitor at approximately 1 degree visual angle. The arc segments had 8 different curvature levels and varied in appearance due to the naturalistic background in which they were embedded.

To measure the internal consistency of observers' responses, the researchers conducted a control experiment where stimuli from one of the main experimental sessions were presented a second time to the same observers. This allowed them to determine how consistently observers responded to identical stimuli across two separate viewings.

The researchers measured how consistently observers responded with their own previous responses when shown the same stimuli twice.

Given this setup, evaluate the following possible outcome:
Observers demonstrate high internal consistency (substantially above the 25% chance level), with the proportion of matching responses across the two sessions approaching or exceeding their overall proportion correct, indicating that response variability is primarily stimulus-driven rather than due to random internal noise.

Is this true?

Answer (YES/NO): YES